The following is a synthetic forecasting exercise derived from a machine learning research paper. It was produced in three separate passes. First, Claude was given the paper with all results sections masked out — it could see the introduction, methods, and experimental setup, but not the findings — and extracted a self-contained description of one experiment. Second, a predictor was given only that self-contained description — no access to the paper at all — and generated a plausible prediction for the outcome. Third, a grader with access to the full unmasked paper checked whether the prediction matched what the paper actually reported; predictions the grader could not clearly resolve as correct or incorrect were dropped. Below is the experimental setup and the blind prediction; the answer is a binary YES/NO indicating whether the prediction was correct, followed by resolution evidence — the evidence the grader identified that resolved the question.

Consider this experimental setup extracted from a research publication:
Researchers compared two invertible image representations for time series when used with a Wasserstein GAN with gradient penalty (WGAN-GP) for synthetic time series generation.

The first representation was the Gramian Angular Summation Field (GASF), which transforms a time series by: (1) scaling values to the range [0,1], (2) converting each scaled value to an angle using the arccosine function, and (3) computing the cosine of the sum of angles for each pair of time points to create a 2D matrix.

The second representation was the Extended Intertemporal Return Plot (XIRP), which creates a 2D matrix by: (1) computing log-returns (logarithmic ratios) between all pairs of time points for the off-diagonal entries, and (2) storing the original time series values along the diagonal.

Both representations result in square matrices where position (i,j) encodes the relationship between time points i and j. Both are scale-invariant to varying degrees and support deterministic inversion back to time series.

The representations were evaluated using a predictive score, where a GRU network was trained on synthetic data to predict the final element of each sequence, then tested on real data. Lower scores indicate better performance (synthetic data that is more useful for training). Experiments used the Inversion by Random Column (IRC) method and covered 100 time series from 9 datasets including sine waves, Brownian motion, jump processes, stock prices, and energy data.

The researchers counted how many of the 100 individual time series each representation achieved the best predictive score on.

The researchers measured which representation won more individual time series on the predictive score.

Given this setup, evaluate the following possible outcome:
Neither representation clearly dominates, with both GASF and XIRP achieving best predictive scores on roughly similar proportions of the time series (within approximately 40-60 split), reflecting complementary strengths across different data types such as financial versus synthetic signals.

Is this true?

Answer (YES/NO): NO